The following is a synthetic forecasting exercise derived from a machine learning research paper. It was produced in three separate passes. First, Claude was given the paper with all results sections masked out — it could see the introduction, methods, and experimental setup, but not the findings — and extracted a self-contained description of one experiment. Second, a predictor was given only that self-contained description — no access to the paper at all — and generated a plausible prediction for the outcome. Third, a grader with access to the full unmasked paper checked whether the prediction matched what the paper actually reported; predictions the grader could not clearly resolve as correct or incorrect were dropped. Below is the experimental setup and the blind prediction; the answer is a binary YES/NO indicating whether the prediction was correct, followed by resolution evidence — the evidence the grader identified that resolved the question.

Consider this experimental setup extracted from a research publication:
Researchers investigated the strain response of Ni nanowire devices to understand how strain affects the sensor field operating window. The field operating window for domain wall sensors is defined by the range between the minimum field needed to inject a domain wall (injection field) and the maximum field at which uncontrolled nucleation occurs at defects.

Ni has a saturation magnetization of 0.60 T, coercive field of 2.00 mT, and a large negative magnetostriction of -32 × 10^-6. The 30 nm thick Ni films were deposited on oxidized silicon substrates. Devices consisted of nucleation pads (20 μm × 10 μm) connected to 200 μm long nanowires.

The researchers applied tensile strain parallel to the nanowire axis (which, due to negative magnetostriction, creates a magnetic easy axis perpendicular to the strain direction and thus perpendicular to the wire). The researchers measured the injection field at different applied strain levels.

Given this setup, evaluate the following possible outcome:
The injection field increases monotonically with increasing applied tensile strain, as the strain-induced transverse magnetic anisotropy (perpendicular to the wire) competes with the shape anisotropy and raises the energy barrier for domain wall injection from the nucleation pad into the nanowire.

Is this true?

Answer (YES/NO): YES